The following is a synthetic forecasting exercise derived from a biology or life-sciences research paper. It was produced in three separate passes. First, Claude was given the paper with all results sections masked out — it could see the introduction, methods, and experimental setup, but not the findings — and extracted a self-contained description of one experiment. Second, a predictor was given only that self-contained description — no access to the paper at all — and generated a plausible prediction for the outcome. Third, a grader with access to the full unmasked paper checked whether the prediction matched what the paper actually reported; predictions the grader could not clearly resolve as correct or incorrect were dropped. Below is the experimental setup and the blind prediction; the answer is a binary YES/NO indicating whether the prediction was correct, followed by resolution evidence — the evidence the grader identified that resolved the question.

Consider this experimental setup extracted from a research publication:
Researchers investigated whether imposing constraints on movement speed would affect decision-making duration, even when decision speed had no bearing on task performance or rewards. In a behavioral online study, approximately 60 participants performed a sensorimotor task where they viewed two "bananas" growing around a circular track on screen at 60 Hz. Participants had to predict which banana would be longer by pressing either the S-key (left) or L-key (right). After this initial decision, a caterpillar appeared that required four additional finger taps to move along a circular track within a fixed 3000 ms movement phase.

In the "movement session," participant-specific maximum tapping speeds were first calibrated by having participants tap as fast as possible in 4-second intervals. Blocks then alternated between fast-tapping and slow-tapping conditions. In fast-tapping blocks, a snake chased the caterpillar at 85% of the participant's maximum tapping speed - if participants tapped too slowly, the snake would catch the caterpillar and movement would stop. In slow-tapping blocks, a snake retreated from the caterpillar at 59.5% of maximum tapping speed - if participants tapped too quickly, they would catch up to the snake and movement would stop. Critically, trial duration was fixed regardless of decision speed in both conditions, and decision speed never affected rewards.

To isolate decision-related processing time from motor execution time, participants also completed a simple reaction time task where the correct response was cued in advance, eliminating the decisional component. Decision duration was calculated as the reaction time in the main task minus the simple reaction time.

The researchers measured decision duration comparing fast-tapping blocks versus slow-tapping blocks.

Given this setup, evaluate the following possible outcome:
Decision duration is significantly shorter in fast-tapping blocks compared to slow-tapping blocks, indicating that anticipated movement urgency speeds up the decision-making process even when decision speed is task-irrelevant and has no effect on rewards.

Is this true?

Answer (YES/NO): YES